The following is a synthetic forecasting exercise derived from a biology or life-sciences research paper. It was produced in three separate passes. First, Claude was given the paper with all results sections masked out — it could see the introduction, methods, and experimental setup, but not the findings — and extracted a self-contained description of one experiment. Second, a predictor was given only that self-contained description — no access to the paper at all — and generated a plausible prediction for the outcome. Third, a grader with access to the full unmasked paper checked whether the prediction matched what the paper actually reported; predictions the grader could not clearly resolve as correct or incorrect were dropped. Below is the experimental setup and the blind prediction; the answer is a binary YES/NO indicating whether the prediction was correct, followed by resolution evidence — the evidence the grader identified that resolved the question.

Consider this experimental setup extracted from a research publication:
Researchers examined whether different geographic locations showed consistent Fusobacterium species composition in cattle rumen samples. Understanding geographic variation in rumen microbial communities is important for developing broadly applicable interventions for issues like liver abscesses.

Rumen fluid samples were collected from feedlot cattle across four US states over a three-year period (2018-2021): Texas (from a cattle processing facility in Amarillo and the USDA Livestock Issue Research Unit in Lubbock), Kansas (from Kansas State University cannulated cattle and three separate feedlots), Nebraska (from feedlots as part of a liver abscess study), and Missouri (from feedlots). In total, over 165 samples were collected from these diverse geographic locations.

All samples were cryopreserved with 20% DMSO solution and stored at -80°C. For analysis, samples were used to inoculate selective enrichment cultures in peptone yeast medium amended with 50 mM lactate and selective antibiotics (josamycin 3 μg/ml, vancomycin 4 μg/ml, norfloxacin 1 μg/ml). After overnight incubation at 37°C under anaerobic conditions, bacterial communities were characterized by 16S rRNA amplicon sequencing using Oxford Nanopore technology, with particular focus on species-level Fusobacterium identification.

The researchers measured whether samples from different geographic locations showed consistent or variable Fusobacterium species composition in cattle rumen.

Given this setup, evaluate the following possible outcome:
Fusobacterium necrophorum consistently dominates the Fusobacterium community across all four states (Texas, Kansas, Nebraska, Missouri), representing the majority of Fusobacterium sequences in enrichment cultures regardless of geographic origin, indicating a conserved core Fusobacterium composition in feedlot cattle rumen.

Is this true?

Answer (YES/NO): NO